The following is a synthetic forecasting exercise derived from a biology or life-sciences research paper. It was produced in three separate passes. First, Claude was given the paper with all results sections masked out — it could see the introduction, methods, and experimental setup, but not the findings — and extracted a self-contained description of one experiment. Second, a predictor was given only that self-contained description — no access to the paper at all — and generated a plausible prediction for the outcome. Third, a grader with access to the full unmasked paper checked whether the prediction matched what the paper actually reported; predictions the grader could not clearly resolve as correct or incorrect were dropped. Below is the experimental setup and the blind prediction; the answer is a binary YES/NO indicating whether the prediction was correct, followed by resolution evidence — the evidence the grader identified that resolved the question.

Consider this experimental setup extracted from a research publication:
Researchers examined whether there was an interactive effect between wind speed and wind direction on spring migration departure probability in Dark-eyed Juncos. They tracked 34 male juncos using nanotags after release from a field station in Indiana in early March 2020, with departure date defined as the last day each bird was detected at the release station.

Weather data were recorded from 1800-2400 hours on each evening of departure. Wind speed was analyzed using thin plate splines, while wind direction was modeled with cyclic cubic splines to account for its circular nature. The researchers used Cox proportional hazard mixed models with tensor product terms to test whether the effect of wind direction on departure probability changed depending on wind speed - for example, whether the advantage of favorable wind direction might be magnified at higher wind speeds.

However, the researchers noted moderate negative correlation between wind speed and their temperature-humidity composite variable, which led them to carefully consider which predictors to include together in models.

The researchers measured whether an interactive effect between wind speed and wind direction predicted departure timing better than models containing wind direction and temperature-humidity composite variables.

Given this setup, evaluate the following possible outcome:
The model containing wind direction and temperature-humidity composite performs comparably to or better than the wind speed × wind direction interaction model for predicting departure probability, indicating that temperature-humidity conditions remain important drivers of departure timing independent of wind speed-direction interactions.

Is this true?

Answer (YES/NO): YES